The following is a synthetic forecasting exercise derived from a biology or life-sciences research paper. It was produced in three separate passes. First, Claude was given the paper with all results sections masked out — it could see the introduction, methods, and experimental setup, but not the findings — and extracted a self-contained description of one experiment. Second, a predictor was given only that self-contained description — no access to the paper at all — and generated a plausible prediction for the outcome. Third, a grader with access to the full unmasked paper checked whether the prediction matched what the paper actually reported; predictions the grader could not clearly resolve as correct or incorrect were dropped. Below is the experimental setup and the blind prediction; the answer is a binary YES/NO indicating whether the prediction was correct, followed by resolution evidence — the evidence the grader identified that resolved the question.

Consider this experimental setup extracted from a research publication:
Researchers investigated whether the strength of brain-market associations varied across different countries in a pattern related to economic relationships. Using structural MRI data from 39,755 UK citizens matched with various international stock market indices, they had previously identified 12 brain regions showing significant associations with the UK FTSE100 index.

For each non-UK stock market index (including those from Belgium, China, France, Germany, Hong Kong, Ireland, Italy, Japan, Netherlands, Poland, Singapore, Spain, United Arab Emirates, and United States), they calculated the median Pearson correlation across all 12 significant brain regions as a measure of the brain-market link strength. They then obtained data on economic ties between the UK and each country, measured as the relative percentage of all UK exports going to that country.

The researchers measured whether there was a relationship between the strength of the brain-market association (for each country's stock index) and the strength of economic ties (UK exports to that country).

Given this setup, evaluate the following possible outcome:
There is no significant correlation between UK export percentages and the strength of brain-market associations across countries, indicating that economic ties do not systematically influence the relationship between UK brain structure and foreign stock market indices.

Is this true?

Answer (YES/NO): NO